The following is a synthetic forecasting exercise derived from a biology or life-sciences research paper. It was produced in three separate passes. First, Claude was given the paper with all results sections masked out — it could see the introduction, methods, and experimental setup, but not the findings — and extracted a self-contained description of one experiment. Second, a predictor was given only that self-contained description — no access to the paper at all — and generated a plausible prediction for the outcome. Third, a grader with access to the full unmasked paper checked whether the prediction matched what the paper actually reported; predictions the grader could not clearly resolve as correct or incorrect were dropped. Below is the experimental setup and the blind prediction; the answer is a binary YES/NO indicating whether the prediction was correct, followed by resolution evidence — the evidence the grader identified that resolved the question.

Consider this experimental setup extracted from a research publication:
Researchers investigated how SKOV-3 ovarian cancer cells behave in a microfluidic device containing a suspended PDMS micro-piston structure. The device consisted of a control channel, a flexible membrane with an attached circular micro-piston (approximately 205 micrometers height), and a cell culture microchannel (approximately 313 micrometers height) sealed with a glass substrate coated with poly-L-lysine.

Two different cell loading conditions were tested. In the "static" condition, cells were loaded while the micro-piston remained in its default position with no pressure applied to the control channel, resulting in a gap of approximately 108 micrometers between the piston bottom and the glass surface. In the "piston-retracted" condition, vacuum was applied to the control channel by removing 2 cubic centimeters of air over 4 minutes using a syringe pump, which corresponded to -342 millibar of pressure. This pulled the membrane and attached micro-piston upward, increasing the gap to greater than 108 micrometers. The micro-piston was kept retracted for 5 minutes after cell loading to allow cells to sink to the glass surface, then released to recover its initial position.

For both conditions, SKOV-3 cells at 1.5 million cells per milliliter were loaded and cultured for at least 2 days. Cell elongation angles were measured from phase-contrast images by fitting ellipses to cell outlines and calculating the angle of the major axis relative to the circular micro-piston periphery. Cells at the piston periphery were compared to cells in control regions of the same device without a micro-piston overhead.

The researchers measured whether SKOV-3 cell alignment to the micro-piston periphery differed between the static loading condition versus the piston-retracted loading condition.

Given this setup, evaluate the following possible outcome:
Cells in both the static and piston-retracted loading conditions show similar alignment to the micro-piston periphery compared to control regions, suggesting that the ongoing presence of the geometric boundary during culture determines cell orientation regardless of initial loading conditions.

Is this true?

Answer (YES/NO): YES